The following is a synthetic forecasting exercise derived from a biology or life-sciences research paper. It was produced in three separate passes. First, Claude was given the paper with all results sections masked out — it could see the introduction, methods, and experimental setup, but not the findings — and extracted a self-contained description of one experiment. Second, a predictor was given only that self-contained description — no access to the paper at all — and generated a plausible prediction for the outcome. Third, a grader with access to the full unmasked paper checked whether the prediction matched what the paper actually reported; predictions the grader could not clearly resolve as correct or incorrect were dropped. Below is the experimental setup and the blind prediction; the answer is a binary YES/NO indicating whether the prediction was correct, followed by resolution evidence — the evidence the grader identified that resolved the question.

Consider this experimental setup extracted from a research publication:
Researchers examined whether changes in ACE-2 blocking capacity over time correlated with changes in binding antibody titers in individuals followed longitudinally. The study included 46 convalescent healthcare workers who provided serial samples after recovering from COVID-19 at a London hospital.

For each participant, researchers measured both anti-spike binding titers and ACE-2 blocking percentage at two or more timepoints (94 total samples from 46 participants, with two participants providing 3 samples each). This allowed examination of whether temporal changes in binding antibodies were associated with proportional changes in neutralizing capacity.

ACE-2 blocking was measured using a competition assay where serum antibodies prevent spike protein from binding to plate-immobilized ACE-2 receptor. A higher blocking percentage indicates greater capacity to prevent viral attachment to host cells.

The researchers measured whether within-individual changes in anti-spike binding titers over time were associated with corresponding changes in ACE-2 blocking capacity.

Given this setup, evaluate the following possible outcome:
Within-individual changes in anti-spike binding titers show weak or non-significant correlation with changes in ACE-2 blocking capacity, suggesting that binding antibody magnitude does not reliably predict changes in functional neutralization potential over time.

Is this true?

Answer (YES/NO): NO